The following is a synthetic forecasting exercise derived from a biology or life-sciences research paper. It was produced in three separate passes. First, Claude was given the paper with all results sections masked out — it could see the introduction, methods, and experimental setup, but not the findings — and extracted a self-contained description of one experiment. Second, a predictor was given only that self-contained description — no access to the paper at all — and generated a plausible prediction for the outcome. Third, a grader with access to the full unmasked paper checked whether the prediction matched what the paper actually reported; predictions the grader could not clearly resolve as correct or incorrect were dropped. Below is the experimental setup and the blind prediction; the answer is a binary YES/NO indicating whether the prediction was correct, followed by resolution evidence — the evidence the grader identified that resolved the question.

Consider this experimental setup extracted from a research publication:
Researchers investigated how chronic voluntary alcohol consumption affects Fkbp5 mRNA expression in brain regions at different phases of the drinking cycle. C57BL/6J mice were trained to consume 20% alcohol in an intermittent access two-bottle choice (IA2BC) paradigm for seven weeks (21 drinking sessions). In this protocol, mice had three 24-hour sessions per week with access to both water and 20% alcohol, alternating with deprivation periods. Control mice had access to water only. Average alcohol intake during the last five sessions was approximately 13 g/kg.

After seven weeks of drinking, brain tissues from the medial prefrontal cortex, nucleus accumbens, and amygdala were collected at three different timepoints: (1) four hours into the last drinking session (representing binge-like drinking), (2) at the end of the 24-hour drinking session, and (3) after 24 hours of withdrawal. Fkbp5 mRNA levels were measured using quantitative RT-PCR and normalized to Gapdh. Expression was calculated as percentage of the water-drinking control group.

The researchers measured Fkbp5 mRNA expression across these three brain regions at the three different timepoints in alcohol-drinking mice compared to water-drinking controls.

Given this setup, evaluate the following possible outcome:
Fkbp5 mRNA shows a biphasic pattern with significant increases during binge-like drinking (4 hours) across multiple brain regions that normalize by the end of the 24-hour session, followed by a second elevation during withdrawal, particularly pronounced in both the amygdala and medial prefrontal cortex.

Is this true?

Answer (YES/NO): NO